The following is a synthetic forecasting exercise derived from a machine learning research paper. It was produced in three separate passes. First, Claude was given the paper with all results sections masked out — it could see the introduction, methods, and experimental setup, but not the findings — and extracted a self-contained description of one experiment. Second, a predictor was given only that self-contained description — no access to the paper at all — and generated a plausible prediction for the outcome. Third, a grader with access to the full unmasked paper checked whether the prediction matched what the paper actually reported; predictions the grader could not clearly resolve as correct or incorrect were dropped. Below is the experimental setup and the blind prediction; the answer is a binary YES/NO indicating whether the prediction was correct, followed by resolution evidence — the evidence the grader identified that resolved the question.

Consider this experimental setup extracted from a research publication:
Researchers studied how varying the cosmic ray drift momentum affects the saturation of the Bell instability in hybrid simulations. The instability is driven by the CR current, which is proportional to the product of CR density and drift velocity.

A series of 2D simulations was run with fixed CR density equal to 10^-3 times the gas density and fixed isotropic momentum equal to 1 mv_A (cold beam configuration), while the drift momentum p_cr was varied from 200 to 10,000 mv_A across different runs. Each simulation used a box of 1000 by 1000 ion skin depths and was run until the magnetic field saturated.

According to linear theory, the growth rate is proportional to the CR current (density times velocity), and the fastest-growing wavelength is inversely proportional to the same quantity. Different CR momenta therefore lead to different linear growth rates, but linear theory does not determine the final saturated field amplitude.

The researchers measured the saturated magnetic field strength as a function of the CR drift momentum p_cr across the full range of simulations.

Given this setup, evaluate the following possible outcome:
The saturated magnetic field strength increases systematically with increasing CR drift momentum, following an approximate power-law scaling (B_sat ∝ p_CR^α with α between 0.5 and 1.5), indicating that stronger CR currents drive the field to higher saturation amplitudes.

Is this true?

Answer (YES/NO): YES